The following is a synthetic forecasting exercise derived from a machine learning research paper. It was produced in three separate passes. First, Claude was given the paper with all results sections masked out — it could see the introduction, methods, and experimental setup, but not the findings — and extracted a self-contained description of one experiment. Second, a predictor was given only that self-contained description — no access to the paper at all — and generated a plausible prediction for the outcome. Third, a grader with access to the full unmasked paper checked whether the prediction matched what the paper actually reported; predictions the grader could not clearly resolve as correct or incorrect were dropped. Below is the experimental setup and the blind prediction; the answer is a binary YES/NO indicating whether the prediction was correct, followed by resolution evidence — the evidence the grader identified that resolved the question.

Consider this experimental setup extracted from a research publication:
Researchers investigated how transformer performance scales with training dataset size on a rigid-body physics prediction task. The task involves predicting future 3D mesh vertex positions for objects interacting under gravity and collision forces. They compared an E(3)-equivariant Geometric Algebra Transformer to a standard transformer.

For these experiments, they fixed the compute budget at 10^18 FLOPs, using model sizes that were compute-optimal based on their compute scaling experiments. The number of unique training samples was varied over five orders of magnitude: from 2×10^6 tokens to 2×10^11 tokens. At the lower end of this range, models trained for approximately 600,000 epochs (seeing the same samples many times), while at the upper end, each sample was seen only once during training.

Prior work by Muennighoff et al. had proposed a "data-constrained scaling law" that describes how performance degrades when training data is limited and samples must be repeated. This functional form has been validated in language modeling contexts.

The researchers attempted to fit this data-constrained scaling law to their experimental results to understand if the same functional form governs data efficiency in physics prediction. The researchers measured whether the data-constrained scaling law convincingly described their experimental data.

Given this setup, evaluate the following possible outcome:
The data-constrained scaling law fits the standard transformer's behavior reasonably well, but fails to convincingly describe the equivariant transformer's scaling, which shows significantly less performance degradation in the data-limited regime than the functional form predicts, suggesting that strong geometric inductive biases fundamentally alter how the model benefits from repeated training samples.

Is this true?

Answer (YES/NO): NO